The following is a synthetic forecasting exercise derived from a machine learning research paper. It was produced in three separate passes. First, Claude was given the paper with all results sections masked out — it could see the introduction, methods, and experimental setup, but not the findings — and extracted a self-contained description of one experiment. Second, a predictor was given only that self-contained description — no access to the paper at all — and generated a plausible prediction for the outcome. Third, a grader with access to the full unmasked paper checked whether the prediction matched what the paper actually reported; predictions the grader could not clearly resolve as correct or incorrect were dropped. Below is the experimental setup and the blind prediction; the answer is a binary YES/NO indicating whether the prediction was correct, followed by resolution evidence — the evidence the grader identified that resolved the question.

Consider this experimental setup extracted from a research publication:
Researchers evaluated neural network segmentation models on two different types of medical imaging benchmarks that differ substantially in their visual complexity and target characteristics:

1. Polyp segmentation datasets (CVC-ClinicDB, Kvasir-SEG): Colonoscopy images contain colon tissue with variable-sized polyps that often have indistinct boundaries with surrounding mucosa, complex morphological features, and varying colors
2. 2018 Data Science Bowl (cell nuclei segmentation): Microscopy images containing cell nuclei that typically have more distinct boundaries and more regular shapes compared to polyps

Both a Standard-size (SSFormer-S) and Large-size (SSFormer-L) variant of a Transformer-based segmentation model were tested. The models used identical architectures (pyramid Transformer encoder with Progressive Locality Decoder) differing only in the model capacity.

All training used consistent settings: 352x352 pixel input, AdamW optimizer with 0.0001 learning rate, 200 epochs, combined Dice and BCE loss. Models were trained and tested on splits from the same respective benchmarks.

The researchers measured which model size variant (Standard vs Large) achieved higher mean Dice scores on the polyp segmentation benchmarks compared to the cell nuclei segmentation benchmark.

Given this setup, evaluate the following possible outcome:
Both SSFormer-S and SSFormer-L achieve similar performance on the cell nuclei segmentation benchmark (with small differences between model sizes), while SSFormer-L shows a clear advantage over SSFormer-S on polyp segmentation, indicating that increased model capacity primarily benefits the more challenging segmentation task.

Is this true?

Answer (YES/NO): YES